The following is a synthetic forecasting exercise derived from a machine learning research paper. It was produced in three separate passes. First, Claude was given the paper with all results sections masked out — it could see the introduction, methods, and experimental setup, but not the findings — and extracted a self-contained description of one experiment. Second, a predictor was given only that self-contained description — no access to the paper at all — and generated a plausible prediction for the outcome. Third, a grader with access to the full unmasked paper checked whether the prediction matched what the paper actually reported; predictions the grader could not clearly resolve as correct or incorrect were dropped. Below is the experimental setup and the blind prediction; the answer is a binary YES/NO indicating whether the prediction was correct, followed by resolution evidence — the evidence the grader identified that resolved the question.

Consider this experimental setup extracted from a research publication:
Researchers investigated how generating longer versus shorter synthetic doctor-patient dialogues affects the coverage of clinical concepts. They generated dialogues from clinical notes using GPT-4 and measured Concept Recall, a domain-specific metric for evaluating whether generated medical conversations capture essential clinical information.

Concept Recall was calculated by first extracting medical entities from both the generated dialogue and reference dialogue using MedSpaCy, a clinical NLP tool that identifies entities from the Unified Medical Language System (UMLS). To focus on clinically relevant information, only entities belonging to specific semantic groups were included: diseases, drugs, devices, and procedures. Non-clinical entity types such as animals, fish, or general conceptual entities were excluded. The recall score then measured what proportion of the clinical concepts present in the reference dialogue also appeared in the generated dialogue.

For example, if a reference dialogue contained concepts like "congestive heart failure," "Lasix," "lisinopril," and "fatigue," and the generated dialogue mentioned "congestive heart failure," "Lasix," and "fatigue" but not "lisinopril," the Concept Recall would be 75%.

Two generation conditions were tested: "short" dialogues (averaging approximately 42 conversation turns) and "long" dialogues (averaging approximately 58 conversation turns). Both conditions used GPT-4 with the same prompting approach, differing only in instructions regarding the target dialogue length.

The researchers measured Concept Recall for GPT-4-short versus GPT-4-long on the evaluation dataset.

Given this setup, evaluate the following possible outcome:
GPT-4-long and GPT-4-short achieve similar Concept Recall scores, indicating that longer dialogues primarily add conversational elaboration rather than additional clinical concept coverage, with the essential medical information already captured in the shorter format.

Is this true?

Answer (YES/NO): YES